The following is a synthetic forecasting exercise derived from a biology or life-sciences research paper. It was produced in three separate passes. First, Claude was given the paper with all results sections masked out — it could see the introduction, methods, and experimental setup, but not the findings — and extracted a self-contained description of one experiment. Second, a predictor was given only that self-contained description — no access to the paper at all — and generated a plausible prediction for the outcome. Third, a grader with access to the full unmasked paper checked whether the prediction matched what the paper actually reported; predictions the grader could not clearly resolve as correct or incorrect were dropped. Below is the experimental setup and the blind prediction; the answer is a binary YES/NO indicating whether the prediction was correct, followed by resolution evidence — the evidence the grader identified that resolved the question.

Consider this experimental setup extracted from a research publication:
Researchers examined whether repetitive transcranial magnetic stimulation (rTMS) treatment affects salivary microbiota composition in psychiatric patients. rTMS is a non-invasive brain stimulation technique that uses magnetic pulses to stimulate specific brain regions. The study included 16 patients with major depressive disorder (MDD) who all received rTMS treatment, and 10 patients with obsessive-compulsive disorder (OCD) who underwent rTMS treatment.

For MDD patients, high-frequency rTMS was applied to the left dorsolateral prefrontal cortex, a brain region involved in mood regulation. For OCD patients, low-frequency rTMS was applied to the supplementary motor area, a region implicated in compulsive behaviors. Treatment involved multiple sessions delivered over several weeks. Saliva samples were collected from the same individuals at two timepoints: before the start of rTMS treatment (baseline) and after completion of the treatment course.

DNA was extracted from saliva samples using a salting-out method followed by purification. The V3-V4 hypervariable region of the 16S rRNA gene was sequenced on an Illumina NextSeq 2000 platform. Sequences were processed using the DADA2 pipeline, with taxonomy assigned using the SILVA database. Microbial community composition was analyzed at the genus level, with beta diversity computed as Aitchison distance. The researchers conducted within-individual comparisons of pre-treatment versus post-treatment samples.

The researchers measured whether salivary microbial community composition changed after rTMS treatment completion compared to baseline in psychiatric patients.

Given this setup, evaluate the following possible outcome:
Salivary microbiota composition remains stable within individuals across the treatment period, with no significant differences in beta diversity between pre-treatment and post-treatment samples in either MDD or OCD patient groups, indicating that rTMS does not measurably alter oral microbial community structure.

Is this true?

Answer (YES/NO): NO